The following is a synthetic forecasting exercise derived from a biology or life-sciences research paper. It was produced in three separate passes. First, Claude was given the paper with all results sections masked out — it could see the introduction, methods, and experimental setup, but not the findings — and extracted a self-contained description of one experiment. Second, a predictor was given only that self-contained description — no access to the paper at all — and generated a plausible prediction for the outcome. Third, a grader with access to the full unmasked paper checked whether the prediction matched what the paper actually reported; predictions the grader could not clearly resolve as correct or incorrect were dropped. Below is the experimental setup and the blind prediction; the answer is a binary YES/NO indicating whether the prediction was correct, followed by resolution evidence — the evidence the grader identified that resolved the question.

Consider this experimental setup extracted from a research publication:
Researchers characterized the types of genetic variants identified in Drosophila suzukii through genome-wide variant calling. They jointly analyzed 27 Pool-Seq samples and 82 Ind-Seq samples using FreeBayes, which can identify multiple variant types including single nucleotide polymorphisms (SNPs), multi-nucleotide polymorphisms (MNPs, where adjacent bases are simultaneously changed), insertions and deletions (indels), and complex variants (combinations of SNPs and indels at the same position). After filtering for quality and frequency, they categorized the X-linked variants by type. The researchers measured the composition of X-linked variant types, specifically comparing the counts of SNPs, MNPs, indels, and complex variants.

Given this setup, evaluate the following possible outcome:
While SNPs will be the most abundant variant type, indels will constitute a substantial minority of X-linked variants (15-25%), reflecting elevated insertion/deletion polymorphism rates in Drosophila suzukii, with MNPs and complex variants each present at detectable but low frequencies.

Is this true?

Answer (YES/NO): NO